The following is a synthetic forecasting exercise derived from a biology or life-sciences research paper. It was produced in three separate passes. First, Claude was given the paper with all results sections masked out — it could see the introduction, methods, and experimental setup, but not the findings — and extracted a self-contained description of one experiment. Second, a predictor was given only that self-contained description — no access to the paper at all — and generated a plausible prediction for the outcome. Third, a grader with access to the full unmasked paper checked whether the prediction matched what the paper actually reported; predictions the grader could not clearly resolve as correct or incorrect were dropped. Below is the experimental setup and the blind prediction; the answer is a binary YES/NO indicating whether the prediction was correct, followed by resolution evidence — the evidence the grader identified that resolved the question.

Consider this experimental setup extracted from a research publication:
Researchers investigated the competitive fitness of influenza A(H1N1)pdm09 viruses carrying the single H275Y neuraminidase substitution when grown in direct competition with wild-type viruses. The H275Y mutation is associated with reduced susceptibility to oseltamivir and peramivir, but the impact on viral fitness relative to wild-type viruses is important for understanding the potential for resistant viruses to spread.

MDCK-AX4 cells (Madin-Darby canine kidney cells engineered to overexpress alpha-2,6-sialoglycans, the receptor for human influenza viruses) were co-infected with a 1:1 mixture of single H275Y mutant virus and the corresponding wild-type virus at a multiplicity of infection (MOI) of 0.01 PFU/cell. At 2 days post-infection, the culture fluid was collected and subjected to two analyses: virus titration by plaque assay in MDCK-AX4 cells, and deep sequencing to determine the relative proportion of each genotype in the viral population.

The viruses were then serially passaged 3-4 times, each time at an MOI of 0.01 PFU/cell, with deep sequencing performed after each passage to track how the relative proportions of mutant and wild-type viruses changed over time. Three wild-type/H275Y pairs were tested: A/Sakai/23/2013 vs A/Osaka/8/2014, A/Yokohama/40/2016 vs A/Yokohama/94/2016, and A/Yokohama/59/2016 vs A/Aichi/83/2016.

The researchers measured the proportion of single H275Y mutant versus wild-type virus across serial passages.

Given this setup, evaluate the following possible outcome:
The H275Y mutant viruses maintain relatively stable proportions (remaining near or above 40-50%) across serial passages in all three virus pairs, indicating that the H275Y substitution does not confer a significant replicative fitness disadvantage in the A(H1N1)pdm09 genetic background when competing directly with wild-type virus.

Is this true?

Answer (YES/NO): NO